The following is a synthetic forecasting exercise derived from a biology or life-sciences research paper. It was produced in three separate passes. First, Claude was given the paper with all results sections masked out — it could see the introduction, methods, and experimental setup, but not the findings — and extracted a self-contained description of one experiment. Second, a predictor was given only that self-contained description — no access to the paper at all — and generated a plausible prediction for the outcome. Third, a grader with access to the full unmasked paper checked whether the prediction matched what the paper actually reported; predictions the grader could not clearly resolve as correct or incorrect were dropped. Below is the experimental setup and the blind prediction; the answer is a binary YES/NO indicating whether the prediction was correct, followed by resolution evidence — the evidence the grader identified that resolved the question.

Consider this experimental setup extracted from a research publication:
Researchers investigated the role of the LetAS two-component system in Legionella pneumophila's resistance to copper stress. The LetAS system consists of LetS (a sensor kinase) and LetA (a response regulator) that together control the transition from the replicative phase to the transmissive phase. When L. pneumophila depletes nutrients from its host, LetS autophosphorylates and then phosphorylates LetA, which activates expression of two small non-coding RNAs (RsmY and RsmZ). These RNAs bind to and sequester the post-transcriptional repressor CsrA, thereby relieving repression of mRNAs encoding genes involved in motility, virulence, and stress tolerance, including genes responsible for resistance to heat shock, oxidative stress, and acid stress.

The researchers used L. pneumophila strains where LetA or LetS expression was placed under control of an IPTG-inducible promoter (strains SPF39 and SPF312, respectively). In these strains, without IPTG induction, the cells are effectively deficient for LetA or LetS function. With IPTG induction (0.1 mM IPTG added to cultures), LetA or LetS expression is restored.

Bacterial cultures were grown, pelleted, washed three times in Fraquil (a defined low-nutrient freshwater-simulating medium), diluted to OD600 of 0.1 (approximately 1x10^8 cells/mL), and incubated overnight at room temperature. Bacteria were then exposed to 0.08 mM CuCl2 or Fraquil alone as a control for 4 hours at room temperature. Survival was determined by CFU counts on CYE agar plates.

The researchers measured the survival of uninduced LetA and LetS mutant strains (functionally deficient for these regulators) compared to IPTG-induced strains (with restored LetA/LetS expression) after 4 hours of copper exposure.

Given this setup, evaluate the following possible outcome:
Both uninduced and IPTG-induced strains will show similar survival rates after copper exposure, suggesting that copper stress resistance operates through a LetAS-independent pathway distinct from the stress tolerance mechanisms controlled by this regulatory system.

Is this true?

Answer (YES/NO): NO